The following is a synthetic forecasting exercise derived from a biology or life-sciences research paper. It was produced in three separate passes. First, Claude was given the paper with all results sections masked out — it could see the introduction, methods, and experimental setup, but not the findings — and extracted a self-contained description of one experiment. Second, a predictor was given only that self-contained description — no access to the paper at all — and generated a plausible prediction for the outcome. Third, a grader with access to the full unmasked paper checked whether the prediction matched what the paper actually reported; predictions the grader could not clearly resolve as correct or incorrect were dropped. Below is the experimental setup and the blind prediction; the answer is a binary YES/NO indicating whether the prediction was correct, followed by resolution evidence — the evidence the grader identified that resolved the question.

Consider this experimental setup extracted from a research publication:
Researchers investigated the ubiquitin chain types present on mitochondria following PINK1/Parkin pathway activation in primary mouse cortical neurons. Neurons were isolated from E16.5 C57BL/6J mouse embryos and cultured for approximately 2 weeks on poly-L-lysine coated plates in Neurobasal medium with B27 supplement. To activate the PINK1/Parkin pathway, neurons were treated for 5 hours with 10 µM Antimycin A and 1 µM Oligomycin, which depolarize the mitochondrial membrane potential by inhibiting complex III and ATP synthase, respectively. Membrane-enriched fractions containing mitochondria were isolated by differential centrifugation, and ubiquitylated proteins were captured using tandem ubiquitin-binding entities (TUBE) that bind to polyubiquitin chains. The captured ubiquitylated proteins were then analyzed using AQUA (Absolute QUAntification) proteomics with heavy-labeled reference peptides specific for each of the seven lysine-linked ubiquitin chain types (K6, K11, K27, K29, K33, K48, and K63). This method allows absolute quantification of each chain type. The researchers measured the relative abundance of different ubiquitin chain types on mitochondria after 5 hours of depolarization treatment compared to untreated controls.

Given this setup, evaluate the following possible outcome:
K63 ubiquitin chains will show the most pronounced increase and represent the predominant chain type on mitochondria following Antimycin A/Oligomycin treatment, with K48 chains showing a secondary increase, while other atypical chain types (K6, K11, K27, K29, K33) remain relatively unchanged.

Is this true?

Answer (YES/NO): NO